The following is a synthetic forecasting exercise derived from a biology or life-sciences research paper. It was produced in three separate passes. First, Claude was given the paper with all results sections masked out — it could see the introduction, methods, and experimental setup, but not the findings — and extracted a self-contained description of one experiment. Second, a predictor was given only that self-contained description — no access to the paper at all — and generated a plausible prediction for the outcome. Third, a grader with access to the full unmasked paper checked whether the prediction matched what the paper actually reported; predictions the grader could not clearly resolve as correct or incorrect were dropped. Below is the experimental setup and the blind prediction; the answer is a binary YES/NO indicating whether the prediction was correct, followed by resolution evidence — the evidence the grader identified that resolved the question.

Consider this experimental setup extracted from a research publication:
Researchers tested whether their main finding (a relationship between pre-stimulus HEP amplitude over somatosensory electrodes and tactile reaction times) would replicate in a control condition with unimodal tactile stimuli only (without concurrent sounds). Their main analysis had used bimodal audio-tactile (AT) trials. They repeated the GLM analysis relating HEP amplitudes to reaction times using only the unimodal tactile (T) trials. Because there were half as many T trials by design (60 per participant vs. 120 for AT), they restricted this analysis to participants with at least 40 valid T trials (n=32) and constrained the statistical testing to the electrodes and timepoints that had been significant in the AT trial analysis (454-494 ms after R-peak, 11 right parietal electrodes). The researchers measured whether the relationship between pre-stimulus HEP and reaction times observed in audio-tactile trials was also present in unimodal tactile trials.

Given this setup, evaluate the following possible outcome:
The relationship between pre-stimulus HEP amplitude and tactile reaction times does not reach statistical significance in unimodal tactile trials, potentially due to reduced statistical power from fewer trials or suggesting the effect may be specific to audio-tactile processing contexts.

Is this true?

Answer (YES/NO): NO